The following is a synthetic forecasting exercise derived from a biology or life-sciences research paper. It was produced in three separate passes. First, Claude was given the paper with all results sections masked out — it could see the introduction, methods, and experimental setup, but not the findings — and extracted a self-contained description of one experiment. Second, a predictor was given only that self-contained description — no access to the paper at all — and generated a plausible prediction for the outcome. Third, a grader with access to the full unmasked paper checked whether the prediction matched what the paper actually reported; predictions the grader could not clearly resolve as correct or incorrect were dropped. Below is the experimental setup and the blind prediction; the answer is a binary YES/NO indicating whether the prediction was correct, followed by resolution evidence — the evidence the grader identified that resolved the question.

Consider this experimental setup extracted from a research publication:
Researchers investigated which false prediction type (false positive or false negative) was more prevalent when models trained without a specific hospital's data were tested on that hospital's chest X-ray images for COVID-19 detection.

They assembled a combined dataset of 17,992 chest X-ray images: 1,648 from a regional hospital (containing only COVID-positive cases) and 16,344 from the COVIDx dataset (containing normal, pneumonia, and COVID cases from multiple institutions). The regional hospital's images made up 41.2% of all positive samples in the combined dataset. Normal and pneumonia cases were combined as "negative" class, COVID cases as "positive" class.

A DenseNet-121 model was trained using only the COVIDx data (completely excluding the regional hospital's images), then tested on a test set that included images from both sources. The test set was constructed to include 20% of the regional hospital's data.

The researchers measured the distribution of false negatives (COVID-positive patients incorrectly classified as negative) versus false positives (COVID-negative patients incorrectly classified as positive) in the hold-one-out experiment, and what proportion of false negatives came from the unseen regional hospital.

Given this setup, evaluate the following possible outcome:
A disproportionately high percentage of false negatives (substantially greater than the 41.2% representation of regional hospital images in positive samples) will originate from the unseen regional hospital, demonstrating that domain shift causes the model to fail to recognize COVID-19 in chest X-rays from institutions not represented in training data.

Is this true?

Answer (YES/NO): YES